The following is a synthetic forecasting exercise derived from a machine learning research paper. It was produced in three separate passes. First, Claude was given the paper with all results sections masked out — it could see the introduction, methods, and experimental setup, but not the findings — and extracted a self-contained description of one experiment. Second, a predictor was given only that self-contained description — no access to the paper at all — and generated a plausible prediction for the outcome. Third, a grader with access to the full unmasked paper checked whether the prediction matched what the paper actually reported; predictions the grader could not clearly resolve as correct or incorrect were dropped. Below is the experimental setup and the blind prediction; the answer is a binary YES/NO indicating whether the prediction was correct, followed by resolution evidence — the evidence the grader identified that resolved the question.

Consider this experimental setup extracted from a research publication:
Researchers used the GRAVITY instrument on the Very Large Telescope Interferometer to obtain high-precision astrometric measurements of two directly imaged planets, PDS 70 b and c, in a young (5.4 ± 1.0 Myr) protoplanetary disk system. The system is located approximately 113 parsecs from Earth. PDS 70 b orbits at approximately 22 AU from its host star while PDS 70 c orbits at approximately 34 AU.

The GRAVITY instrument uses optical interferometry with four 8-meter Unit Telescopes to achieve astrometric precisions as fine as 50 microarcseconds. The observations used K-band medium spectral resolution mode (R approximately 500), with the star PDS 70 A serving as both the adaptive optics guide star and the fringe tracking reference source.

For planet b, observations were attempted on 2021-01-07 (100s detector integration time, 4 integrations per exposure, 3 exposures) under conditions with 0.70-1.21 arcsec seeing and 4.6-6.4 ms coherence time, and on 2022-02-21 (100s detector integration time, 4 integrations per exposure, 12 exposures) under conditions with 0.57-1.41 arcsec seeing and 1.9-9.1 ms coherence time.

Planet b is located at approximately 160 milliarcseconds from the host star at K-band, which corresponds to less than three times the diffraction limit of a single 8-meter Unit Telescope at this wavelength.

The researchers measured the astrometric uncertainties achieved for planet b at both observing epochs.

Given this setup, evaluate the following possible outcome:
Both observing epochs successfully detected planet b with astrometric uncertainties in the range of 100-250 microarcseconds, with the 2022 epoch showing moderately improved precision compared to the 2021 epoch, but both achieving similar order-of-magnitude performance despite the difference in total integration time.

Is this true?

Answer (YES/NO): NO